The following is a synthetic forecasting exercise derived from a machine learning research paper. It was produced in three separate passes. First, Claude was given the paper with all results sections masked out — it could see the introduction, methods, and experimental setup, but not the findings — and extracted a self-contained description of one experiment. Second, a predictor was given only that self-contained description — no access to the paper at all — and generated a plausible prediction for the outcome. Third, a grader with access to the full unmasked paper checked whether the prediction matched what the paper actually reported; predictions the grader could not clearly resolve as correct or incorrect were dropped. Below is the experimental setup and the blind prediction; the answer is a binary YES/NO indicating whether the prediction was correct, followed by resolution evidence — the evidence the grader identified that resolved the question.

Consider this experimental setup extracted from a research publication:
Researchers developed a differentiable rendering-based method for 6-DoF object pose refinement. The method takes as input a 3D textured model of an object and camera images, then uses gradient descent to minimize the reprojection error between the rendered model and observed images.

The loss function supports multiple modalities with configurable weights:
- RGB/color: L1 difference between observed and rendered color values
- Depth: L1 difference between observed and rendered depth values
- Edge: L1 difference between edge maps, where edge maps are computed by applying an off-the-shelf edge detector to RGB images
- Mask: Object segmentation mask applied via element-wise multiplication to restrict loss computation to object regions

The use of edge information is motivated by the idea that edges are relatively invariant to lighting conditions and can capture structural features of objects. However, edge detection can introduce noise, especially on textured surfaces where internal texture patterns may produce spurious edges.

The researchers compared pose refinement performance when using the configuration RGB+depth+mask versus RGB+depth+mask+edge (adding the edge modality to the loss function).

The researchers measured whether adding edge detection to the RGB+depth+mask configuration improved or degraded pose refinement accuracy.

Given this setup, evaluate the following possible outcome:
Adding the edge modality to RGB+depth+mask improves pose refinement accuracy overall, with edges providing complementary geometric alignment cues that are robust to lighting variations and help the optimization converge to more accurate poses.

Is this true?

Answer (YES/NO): YES